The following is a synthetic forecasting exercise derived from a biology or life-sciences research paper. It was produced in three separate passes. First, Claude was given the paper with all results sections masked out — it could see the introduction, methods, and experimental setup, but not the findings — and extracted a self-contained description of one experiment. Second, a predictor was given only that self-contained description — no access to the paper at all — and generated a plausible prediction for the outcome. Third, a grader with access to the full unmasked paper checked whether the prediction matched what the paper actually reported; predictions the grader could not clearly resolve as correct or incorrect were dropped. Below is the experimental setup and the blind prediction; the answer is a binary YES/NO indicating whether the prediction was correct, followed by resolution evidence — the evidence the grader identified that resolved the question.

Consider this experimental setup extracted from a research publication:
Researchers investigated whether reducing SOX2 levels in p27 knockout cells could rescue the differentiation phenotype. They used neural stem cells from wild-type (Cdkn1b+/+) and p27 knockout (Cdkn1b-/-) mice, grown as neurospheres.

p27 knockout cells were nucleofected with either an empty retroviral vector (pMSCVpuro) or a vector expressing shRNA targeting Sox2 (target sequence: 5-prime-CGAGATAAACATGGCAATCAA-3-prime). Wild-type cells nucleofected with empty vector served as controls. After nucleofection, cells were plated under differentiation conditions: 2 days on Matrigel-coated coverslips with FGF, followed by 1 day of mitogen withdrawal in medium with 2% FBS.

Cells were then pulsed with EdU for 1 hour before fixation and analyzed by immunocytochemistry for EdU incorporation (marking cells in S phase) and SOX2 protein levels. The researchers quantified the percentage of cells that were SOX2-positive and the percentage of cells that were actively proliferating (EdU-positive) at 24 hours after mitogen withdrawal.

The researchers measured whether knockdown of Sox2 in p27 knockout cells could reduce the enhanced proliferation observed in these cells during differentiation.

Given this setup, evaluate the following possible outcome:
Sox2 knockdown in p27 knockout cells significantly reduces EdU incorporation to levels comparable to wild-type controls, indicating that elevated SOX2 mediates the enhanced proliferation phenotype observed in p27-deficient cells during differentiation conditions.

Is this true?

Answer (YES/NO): NO